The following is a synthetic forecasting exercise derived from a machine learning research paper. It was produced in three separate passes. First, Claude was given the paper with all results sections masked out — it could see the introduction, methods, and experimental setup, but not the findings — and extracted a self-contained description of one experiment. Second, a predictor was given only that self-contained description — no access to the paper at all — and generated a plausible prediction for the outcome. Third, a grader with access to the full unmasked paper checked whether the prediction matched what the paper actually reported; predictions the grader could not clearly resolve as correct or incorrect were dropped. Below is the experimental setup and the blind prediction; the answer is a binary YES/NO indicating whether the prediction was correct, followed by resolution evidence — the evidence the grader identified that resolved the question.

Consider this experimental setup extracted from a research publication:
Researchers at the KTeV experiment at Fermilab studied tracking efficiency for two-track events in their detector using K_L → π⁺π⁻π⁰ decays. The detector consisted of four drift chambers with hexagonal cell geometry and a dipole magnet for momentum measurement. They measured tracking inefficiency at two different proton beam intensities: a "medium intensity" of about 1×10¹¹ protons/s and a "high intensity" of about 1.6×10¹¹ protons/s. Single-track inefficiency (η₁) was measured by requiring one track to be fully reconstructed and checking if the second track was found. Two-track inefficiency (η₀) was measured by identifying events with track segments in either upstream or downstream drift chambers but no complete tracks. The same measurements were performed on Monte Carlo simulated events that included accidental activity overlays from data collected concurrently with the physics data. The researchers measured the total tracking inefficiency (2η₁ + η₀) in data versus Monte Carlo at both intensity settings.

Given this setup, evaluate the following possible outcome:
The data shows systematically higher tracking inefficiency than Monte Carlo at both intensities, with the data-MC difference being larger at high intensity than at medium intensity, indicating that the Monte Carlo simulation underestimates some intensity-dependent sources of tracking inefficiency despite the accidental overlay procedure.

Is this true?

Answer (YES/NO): NO